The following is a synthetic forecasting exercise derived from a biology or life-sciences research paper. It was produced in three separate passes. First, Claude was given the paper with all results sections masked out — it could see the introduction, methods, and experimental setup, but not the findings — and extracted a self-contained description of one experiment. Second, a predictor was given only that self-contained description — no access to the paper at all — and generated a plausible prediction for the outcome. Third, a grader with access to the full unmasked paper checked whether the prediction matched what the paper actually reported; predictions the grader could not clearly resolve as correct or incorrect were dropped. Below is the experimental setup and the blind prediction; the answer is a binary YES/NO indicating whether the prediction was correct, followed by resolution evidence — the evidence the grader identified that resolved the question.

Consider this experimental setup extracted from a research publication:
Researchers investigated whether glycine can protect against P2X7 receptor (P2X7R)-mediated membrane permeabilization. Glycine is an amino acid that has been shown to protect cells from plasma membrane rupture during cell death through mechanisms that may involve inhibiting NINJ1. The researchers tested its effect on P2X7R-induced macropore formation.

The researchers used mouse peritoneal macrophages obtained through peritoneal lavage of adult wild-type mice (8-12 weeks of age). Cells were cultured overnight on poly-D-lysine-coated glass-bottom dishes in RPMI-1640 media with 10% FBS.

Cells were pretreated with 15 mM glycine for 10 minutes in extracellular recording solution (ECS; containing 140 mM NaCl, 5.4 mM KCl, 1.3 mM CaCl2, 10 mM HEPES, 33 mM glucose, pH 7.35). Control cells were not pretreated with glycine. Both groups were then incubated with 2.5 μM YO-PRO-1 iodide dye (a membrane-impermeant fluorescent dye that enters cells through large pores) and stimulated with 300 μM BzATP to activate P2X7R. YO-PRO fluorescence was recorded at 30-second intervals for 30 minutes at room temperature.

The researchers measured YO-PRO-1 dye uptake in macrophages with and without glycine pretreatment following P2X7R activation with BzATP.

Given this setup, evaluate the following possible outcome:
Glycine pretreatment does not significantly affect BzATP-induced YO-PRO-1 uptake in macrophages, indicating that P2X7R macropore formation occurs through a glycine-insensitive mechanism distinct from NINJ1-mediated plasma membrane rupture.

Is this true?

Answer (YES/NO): NO